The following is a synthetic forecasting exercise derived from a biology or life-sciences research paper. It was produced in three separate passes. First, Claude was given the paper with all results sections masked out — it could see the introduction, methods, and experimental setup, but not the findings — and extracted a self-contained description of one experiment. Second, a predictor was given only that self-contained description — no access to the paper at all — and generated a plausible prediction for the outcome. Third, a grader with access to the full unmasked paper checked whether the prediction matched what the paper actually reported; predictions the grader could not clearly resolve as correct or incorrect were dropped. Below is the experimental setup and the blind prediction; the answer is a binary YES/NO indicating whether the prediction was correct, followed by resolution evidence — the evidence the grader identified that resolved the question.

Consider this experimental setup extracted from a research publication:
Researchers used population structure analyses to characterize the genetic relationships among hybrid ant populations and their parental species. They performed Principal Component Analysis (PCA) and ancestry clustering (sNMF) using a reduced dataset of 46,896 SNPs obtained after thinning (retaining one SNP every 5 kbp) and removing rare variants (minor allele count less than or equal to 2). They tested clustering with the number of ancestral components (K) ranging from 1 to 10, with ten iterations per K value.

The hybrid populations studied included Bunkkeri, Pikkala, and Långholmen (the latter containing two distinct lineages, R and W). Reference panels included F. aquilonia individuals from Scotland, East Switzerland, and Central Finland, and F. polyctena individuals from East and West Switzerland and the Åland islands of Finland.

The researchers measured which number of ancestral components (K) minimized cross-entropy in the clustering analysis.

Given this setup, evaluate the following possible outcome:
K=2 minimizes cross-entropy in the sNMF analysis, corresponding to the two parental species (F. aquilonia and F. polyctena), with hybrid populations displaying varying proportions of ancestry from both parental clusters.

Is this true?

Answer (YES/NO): NO